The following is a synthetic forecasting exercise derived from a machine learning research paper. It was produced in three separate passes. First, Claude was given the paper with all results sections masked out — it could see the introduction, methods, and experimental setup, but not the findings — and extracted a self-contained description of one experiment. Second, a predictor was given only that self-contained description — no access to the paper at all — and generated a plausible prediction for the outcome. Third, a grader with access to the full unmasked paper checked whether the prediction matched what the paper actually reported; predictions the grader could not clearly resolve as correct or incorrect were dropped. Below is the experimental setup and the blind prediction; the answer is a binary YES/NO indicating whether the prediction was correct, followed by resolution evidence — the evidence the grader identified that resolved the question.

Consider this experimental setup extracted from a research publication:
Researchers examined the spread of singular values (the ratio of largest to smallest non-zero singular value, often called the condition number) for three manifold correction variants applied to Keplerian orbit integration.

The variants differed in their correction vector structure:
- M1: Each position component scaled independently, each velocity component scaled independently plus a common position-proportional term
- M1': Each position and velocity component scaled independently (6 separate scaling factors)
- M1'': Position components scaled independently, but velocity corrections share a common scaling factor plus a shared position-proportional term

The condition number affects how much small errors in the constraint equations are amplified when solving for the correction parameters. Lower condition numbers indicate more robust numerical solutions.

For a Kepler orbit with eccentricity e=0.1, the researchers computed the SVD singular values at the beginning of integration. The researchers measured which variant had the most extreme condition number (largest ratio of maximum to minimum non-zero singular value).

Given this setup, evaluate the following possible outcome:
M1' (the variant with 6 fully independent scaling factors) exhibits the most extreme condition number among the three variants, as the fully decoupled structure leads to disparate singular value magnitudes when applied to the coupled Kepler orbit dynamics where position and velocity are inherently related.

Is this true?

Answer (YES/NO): NO